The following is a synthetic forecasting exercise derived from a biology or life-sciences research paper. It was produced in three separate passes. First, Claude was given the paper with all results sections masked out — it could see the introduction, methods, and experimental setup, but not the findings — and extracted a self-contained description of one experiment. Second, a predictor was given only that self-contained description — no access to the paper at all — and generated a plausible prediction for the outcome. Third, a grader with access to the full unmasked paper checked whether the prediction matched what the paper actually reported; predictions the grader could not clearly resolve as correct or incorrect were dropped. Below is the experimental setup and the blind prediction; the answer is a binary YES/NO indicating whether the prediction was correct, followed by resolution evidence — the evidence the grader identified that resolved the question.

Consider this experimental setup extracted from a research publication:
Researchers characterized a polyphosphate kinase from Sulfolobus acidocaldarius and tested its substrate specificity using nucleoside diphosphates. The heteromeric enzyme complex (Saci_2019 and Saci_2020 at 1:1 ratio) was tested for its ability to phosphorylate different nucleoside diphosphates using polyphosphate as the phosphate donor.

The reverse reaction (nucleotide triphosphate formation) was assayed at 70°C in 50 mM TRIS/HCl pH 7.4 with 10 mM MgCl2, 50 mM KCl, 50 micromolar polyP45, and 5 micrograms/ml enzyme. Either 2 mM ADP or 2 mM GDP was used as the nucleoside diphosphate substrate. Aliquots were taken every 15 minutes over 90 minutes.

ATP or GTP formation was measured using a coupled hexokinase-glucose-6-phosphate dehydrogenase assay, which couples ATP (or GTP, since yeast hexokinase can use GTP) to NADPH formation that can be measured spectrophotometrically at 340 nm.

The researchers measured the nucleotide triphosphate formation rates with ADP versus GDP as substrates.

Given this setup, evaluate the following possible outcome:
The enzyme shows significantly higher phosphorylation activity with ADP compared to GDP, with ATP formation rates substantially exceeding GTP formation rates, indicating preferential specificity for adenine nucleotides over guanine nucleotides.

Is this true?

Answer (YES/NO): YES